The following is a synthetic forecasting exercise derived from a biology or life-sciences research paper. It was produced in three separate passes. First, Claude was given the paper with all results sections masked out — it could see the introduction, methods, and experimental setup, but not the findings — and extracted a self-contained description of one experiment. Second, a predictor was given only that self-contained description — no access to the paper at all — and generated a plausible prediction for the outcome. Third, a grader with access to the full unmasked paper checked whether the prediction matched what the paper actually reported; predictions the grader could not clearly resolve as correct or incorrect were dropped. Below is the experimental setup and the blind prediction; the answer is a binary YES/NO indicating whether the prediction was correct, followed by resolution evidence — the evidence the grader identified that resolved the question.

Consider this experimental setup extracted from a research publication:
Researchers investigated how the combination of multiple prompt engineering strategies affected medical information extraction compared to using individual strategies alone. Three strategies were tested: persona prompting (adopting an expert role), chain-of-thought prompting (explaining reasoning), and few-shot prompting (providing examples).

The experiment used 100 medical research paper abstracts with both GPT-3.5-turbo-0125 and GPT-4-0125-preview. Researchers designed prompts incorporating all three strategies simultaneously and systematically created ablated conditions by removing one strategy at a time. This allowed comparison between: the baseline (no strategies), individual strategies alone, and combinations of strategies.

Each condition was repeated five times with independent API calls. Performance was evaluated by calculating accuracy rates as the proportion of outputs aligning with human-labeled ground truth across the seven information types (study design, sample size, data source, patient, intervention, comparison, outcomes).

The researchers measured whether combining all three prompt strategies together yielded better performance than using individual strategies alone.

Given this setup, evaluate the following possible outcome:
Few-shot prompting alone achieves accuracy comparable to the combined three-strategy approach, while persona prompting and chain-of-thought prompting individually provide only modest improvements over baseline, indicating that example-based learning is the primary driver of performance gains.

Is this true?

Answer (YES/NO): NO